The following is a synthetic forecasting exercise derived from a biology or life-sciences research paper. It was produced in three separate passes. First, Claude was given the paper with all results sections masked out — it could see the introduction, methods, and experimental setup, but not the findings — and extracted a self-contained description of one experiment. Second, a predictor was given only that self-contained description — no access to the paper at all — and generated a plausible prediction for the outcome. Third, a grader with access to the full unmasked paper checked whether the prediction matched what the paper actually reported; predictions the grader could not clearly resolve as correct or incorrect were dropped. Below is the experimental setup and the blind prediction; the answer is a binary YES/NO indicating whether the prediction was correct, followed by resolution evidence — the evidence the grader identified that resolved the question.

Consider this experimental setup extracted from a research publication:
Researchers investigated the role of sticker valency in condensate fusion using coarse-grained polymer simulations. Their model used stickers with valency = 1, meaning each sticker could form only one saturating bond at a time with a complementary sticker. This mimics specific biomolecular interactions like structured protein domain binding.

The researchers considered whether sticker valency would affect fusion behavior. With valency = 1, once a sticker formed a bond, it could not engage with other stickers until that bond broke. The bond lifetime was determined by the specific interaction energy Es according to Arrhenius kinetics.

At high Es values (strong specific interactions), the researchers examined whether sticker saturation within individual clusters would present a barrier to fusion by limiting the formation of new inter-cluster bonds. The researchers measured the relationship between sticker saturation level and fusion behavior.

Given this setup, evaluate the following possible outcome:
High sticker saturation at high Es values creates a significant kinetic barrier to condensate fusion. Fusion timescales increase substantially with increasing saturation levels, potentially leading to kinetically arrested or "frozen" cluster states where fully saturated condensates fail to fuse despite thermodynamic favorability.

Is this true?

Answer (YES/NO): YES